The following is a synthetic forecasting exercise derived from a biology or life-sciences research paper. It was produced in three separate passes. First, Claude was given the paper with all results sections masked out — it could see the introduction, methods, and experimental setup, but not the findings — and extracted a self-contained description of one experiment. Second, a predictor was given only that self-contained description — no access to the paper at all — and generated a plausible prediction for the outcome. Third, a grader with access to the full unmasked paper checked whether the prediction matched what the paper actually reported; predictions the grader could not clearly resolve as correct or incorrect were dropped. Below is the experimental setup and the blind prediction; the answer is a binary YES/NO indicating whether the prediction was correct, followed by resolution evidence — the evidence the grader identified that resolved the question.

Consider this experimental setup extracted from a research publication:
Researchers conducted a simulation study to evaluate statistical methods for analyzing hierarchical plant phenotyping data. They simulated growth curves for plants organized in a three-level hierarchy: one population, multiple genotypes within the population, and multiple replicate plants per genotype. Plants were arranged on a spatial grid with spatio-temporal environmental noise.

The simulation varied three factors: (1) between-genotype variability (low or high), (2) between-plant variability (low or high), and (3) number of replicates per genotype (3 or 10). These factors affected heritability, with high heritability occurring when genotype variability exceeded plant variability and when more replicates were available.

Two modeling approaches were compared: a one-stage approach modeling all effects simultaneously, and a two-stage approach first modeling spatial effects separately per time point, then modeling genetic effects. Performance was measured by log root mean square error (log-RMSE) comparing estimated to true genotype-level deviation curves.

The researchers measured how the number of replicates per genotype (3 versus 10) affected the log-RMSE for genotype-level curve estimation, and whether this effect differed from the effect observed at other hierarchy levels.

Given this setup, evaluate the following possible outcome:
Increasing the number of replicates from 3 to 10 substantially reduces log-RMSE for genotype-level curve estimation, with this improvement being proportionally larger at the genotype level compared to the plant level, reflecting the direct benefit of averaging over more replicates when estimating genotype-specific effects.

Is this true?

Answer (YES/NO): YES